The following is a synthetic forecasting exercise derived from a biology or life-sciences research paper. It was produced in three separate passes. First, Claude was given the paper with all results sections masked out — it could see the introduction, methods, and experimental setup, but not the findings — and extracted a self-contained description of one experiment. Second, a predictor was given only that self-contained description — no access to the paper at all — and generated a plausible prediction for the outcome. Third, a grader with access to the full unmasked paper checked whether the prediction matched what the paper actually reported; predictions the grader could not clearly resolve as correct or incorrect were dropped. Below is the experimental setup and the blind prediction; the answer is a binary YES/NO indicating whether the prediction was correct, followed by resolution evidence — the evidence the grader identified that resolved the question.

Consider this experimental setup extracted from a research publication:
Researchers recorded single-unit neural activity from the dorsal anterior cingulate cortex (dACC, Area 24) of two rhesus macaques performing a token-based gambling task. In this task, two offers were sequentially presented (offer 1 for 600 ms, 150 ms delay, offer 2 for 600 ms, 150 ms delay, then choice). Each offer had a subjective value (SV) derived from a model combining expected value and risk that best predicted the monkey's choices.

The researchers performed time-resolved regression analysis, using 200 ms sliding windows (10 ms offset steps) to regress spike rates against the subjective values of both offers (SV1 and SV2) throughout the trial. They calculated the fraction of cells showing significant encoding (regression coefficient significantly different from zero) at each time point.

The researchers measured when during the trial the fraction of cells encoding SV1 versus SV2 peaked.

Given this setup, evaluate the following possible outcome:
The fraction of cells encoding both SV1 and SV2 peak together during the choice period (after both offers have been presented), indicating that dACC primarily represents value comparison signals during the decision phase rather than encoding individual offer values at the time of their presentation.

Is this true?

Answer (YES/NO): NO